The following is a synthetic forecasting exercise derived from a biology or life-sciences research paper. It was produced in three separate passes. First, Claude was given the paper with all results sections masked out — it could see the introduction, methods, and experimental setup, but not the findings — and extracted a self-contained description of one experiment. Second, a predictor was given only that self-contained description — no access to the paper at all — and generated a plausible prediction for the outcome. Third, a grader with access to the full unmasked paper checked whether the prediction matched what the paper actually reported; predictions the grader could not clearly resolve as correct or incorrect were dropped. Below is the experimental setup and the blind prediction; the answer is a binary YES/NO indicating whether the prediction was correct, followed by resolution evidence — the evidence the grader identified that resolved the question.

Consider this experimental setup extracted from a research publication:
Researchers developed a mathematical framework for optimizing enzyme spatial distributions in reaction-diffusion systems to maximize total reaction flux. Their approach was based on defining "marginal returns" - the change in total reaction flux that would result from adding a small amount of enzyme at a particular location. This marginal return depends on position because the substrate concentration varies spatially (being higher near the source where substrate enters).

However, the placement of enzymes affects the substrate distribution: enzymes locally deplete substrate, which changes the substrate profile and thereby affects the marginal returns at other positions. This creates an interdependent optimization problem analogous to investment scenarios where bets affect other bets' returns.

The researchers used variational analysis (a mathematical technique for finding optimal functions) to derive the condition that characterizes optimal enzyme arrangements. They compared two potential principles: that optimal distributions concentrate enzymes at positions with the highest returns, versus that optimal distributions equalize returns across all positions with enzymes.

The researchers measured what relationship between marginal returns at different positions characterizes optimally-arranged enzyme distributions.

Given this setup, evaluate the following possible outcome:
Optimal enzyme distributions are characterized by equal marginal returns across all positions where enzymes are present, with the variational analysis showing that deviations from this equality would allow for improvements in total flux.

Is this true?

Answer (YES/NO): YES